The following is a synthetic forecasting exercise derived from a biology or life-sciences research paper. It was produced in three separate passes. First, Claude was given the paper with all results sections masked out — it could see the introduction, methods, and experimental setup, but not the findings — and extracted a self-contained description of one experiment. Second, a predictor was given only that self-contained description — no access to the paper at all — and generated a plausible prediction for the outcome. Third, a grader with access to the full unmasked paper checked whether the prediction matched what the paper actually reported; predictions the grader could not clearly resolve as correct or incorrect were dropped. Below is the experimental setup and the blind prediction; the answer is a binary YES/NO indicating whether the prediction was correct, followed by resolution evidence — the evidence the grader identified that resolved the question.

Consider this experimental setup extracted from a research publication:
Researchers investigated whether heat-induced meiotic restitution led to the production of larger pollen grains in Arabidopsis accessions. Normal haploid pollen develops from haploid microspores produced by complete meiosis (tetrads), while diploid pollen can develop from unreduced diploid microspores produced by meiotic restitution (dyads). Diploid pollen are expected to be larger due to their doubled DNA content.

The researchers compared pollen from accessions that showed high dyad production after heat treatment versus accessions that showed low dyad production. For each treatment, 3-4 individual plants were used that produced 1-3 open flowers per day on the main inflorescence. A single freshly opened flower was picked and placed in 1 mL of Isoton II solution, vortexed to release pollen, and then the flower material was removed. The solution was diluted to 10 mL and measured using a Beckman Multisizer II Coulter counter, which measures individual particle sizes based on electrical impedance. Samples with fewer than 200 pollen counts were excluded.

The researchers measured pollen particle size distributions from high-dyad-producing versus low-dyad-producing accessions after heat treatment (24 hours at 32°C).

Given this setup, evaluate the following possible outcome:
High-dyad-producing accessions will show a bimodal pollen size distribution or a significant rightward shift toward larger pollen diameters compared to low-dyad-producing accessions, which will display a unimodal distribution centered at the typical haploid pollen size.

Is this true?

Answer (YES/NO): YES